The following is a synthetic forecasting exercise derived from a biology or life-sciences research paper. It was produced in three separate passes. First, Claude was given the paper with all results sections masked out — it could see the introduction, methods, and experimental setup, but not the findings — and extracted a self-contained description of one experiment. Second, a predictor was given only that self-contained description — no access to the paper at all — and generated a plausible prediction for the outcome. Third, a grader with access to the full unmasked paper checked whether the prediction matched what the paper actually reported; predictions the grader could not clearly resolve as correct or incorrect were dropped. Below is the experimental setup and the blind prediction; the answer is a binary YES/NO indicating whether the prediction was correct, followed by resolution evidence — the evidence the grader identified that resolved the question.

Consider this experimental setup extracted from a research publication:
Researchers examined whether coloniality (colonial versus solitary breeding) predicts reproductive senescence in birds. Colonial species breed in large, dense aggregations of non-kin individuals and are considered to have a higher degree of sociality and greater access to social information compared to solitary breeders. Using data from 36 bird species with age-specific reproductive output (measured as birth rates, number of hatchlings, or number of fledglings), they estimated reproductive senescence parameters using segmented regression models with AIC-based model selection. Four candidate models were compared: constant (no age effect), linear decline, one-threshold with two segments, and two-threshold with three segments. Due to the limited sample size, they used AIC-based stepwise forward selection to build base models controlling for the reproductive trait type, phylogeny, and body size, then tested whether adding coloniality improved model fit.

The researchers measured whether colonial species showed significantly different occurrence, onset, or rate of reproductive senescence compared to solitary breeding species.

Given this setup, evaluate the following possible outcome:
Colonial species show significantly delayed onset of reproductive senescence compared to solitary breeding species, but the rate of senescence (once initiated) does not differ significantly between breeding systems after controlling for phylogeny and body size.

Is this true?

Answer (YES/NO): NO